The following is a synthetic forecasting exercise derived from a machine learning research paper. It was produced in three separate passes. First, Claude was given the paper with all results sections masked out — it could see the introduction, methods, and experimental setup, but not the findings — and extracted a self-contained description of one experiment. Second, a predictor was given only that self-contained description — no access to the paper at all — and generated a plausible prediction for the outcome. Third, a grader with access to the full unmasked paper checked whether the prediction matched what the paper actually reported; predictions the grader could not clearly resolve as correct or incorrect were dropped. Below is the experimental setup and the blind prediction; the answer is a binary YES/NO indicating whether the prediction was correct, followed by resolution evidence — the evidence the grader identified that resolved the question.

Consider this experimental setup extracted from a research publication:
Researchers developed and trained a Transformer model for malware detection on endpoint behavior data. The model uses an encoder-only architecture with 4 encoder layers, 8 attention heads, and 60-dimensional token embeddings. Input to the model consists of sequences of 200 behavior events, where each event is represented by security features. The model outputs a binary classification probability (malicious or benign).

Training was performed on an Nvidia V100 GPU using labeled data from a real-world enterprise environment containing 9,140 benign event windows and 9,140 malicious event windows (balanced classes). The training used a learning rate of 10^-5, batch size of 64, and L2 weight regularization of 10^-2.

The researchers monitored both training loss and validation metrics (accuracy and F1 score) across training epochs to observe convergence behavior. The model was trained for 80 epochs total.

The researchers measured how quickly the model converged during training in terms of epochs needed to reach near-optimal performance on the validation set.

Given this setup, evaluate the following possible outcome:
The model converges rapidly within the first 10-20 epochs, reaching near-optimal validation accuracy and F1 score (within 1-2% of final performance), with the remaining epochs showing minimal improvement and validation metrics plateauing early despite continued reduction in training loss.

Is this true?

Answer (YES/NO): NO